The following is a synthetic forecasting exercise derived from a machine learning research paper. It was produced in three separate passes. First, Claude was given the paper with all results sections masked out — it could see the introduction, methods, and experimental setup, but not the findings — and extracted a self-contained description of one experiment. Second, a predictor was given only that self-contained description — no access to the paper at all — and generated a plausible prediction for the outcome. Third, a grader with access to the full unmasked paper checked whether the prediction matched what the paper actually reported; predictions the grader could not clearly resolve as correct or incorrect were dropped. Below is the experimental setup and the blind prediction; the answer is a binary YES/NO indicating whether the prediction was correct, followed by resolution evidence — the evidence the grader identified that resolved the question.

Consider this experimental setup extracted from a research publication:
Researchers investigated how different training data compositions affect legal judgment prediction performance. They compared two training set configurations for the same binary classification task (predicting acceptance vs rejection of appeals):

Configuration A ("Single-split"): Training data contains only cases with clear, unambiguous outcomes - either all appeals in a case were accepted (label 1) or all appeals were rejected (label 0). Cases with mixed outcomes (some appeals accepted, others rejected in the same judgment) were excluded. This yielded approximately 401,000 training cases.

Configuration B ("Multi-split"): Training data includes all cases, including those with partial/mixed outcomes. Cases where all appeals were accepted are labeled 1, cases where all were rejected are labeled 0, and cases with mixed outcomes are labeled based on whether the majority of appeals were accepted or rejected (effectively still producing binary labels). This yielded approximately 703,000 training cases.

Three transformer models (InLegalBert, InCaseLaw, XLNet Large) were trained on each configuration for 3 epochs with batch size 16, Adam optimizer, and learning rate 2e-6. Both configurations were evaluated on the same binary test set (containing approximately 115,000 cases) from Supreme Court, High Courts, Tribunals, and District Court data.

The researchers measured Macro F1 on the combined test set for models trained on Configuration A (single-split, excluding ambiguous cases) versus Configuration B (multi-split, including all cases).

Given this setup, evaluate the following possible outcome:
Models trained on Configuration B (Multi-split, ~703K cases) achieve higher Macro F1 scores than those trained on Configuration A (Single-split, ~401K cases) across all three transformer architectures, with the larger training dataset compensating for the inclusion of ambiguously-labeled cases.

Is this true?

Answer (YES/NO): NO